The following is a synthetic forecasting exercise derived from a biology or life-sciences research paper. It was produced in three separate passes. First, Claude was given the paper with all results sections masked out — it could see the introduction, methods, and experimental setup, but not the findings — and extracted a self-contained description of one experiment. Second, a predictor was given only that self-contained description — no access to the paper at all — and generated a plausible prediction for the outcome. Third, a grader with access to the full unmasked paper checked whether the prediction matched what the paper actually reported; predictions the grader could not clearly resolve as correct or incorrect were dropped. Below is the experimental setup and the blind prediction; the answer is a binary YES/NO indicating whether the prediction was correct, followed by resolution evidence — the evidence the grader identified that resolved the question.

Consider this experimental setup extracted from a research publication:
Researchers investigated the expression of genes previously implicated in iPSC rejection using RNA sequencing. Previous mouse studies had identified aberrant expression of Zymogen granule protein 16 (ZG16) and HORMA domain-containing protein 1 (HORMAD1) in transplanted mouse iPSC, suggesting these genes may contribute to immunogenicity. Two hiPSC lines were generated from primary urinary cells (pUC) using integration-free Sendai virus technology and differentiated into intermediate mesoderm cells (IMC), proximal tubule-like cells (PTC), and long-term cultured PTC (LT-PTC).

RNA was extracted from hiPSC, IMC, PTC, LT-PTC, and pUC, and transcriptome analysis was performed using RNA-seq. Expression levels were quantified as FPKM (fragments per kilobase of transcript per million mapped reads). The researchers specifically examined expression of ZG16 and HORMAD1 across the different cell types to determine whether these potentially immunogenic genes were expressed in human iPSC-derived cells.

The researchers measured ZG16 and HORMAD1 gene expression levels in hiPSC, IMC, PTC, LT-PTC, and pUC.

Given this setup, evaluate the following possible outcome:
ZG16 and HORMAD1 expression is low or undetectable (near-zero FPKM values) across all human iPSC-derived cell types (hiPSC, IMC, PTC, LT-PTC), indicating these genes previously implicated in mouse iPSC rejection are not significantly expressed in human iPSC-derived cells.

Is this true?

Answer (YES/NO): YES